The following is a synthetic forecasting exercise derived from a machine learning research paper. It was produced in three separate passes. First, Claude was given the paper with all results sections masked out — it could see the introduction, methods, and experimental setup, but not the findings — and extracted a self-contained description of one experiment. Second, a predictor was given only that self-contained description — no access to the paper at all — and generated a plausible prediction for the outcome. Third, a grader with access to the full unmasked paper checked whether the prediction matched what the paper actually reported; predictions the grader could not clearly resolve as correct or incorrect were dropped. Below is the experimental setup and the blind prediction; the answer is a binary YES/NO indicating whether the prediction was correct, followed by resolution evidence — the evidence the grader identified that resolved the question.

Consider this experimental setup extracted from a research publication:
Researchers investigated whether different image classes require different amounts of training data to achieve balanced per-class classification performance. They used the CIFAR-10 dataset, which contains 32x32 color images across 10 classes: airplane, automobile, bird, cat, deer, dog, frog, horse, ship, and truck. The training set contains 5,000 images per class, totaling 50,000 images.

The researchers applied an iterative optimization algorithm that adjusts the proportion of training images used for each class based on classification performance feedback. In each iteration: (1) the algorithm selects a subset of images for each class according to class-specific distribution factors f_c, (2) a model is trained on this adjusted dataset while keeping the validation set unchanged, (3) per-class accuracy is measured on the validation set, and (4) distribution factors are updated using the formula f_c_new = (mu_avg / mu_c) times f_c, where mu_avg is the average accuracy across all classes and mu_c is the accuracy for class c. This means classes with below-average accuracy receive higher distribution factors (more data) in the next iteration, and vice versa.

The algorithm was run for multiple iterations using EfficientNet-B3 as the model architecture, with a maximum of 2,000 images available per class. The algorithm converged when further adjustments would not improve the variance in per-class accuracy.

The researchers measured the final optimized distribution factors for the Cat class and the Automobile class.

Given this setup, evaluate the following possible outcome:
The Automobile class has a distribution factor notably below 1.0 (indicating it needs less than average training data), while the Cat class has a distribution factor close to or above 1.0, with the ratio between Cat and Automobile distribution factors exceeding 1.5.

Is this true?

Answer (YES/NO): NO